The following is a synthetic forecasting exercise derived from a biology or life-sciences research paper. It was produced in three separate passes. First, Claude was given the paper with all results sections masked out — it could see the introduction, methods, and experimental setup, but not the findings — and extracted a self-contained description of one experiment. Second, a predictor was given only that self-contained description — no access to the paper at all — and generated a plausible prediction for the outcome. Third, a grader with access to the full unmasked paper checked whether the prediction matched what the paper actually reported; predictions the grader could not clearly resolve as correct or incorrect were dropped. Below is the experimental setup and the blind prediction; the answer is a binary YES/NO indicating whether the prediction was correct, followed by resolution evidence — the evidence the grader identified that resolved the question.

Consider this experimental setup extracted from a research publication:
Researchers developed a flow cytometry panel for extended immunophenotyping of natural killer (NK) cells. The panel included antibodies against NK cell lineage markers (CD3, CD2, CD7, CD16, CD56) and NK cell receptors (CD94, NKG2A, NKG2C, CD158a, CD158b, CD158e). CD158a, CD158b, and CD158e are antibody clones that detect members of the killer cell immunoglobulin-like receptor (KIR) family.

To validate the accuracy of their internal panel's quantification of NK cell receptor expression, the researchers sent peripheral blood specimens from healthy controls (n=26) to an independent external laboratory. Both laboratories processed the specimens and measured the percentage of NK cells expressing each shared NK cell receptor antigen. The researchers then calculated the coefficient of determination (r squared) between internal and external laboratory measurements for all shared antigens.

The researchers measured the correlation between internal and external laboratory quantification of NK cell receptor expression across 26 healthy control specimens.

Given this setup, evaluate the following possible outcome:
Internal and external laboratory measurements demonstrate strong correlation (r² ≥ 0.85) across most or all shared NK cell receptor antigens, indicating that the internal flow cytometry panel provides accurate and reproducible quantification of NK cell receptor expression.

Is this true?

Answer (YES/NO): YES